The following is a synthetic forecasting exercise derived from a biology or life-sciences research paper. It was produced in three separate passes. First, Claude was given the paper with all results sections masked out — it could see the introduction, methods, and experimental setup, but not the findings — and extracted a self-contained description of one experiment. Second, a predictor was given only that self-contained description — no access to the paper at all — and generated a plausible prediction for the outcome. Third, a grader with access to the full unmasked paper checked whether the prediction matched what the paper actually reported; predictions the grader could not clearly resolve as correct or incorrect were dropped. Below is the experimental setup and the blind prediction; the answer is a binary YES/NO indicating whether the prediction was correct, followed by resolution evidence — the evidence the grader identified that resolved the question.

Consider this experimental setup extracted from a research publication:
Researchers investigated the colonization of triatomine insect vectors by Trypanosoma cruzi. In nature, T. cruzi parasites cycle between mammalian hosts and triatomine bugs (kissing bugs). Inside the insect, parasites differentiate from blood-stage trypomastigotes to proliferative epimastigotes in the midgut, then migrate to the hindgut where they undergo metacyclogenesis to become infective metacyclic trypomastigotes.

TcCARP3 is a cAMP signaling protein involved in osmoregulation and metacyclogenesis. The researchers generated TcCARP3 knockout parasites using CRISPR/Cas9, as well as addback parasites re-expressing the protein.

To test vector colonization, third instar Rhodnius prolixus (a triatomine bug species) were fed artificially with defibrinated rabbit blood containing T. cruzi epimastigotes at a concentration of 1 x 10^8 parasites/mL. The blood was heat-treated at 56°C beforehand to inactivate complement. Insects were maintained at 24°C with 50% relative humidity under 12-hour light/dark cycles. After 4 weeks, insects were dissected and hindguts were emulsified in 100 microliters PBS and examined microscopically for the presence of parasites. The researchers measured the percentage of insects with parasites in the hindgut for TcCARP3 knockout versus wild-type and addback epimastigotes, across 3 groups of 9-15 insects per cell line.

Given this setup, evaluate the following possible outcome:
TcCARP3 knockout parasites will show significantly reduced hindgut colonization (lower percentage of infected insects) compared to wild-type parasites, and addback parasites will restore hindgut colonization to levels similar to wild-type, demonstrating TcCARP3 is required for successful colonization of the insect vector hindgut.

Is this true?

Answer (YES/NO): YES